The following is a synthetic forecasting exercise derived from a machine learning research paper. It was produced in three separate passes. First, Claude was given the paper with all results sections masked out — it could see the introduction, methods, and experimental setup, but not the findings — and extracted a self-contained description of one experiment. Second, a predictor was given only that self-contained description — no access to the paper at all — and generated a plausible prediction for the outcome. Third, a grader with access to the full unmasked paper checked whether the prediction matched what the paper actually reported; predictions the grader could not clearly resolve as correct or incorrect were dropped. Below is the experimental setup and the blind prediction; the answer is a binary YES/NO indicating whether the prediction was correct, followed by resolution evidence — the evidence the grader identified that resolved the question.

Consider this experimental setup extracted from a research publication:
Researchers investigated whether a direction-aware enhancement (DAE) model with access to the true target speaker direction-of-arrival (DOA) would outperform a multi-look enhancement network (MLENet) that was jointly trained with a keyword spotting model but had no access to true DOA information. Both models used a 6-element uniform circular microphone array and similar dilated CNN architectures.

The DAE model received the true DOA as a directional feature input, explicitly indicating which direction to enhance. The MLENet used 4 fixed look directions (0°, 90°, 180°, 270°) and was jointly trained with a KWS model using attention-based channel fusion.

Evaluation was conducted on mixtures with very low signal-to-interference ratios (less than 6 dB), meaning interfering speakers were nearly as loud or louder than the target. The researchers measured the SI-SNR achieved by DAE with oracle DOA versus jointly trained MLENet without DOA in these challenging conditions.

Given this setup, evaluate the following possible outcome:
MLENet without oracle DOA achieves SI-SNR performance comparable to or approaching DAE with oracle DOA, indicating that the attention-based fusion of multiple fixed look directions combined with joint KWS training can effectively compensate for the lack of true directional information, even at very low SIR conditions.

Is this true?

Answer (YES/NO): YES